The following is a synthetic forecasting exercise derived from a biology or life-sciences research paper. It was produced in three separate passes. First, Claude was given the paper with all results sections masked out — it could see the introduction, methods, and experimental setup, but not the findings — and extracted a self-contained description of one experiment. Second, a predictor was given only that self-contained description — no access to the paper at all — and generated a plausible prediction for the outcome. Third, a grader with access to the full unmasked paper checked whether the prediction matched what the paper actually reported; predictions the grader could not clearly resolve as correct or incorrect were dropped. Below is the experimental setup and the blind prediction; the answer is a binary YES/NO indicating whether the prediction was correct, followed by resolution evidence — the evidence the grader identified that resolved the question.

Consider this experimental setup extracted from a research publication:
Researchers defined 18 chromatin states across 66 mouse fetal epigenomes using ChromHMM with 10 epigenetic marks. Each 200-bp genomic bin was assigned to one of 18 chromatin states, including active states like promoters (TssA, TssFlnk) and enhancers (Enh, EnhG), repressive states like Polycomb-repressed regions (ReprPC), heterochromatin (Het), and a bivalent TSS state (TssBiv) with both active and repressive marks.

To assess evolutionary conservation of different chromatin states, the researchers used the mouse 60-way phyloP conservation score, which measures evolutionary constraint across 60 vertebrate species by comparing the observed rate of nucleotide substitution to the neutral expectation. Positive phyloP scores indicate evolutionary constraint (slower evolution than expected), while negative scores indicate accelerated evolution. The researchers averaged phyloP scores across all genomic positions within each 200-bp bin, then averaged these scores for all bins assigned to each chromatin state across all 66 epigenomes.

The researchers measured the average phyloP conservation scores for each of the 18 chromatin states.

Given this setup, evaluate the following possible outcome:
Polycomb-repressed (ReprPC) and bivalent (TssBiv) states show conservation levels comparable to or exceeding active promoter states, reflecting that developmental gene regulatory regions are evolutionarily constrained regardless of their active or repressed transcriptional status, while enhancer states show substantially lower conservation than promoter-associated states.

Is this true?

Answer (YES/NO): NO